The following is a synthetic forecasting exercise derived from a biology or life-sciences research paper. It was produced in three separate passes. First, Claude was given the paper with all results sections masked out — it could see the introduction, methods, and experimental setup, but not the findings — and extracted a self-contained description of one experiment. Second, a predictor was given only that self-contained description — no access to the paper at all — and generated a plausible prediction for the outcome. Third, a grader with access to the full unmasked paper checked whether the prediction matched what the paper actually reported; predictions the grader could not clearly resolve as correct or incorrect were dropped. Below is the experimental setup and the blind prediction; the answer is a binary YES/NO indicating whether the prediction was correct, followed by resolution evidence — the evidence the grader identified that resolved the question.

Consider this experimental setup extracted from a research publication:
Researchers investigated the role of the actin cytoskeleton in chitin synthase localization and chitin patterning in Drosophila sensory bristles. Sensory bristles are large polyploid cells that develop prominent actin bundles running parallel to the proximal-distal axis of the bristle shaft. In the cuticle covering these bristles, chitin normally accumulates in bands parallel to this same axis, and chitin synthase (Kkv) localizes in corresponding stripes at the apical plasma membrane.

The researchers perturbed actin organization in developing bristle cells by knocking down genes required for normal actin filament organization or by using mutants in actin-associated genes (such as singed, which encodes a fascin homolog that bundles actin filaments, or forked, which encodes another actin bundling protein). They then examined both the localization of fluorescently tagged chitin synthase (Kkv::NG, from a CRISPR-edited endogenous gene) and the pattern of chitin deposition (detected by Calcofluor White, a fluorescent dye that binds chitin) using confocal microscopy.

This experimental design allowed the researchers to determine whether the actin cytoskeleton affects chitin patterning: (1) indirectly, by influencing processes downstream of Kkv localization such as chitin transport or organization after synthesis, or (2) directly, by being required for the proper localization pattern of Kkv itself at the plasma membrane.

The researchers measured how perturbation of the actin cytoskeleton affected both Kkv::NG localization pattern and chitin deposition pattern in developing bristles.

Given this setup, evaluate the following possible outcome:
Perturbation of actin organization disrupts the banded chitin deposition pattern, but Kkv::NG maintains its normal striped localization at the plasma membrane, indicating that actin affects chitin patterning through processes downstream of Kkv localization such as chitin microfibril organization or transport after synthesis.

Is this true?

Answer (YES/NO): NO